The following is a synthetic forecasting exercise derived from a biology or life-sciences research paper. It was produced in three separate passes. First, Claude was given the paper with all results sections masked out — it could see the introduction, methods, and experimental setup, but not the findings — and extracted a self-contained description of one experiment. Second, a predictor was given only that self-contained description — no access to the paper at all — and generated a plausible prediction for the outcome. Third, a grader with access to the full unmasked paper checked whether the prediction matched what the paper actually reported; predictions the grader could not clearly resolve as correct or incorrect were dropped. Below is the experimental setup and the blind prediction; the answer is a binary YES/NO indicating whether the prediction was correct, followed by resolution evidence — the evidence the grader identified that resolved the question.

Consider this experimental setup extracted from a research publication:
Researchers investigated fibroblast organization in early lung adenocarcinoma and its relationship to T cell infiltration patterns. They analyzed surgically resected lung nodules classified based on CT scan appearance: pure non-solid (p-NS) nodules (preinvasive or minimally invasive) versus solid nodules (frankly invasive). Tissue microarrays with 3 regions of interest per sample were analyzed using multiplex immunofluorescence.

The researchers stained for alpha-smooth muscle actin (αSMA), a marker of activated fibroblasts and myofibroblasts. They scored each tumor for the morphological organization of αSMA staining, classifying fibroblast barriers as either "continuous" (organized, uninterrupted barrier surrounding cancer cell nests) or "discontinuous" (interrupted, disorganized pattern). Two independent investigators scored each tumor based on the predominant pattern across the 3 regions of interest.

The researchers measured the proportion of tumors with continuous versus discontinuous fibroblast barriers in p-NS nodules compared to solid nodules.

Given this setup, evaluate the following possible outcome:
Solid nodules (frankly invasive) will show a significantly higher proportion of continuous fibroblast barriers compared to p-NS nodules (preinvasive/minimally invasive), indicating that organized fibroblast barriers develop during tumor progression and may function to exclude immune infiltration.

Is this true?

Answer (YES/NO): NO